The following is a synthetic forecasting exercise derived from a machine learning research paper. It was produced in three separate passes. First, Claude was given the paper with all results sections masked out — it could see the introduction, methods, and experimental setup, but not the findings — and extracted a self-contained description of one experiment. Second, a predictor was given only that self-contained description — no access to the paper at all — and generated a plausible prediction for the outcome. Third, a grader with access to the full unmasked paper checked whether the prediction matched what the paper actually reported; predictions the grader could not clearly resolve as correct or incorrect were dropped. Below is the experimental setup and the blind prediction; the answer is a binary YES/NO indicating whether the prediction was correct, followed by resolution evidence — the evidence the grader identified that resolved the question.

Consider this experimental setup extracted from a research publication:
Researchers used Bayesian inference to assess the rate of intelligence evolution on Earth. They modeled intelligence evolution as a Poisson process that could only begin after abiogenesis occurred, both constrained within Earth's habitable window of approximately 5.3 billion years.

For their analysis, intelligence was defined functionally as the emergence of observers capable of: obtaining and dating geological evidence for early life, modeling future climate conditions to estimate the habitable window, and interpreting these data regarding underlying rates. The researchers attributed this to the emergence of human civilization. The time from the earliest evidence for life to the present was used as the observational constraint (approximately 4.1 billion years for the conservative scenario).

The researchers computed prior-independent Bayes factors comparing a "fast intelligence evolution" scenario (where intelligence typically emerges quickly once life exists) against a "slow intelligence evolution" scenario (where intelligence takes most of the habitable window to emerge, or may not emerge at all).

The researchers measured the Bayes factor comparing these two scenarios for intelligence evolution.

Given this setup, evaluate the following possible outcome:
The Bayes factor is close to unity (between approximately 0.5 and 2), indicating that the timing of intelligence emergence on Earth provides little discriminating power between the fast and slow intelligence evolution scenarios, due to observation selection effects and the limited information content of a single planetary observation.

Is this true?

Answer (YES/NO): NO